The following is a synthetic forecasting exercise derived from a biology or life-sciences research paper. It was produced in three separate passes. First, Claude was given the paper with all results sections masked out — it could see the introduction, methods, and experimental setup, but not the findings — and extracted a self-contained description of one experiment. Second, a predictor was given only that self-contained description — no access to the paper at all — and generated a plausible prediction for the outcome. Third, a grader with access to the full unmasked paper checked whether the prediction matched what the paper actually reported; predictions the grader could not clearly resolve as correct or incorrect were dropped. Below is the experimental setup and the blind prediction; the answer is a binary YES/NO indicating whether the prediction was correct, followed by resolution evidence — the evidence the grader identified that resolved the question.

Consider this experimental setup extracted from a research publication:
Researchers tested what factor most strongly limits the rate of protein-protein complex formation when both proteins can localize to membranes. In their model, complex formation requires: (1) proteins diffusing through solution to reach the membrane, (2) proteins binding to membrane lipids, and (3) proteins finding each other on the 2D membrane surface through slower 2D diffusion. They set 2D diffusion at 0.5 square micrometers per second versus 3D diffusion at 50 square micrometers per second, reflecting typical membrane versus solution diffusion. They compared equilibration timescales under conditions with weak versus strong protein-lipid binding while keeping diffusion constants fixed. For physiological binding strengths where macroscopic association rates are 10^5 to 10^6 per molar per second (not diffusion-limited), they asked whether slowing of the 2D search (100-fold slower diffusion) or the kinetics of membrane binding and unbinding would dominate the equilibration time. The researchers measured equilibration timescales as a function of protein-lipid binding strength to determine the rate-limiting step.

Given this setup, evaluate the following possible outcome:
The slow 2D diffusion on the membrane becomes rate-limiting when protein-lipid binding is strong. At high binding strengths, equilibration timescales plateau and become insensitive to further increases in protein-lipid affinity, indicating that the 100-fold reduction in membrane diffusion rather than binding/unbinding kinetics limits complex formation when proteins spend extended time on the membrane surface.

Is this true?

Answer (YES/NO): NO